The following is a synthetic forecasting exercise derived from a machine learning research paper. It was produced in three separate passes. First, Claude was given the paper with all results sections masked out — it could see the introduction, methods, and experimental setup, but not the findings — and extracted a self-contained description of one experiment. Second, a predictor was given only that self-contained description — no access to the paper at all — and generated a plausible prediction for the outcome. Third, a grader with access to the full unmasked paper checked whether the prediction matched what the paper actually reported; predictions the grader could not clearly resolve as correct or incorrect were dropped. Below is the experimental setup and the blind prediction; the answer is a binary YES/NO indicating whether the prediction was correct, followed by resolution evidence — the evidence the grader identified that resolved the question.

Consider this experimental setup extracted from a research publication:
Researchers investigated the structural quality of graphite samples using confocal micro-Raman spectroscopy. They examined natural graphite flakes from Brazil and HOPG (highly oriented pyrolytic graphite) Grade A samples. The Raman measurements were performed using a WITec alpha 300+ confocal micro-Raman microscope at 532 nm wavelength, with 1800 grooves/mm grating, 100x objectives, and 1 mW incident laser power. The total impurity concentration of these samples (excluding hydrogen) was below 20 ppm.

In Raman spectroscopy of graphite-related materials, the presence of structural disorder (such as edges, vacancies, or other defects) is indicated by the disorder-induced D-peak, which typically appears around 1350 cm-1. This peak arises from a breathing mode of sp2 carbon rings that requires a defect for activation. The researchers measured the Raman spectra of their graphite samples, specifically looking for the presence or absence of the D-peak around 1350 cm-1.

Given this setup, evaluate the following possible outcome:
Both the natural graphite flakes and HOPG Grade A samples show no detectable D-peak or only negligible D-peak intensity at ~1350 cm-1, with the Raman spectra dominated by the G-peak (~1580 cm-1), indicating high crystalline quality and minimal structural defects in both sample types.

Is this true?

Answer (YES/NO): YES